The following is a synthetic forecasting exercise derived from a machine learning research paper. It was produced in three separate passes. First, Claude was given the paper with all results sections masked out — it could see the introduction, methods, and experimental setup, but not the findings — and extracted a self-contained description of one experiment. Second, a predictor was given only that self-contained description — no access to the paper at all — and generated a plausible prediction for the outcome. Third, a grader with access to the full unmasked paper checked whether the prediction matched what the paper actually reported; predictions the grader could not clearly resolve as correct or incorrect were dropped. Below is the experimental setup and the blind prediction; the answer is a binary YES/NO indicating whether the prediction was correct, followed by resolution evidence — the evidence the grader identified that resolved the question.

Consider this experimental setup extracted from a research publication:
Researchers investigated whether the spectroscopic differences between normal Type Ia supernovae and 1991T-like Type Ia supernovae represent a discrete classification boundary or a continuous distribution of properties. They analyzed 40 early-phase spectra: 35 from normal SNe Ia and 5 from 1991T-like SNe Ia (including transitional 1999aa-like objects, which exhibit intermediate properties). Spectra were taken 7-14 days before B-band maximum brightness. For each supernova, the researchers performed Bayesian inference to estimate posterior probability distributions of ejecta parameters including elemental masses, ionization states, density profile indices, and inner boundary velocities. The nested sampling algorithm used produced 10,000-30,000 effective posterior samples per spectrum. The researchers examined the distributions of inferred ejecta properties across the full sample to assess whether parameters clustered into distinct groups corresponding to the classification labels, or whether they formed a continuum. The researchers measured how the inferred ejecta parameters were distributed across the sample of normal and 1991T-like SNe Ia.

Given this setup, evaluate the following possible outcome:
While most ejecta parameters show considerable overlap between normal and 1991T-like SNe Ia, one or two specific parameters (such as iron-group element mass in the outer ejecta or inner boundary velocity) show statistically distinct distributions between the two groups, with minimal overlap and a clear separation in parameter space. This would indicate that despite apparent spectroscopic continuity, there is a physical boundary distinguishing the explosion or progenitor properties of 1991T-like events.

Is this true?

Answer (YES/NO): NO